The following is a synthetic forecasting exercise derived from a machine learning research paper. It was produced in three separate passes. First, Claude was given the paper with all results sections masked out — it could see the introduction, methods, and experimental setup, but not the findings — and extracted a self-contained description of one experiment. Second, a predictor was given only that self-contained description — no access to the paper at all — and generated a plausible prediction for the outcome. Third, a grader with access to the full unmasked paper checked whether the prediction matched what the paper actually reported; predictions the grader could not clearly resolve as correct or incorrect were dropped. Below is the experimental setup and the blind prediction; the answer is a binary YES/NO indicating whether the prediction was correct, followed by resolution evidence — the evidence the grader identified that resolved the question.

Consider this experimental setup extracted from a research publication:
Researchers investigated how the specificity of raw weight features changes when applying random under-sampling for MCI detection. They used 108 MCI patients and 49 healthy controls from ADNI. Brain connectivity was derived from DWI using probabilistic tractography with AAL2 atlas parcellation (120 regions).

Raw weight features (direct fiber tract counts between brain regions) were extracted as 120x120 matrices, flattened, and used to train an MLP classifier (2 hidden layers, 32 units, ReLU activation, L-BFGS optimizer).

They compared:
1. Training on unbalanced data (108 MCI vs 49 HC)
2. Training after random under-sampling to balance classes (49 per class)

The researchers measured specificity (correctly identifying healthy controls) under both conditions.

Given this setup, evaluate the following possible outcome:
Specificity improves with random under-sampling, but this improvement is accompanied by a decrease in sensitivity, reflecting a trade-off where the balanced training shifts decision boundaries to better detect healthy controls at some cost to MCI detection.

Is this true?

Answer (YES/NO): YES